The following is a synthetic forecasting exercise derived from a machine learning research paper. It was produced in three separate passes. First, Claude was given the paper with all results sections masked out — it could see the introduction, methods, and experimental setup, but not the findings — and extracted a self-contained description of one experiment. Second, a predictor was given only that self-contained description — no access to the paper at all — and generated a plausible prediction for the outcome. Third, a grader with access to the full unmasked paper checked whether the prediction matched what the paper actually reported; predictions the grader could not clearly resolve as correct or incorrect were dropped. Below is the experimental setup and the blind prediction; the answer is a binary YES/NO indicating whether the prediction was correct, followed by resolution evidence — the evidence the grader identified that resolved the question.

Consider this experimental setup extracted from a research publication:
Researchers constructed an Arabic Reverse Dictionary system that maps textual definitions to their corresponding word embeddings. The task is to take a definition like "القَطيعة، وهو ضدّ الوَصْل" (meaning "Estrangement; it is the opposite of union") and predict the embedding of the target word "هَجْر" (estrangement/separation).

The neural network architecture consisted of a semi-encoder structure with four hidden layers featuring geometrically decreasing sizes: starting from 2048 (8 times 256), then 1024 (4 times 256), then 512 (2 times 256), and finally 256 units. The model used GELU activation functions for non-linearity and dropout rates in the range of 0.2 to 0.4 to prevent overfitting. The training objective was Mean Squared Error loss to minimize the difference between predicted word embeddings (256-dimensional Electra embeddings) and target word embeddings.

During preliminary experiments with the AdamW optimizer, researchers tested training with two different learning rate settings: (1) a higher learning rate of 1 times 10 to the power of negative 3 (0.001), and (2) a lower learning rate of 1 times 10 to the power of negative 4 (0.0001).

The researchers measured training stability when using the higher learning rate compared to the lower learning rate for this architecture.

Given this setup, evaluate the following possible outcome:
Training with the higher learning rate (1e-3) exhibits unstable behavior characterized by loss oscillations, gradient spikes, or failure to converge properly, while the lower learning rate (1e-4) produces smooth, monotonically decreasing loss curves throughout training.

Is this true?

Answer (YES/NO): YES